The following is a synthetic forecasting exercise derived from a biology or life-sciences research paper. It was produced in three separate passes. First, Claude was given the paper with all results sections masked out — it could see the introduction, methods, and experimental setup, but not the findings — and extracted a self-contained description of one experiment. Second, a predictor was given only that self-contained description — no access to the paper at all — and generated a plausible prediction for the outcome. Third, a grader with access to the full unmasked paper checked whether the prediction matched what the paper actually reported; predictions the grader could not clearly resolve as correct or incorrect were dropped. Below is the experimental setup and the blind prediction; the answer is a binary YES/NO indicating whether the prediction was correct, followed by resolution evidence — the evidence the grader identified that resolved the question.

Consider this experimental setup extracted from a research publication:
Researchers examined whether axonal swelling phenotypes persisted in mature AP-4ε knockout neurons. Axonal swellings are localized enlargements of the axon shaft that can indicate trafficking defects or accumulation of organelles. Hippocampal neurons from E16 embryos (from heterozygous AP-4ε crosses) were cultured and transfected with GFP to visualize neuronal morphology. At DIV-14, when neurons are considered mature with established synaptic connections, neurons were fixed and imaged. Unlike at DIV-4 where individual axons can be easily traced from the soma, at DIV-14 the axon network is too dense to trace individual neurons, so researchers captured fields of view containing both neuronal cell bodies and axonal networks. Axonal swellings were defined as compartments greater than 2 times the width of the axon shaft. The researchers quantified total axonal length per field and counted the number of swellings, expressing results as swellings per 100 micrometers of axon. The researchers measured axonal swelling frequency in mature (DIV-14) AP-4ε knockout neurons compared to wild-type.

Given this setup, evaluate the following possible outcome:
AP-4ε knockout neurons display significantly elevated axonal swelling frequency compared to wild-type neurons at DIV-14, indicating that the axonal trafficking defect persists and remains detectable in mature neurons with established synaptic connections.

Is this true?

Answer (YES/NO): YES